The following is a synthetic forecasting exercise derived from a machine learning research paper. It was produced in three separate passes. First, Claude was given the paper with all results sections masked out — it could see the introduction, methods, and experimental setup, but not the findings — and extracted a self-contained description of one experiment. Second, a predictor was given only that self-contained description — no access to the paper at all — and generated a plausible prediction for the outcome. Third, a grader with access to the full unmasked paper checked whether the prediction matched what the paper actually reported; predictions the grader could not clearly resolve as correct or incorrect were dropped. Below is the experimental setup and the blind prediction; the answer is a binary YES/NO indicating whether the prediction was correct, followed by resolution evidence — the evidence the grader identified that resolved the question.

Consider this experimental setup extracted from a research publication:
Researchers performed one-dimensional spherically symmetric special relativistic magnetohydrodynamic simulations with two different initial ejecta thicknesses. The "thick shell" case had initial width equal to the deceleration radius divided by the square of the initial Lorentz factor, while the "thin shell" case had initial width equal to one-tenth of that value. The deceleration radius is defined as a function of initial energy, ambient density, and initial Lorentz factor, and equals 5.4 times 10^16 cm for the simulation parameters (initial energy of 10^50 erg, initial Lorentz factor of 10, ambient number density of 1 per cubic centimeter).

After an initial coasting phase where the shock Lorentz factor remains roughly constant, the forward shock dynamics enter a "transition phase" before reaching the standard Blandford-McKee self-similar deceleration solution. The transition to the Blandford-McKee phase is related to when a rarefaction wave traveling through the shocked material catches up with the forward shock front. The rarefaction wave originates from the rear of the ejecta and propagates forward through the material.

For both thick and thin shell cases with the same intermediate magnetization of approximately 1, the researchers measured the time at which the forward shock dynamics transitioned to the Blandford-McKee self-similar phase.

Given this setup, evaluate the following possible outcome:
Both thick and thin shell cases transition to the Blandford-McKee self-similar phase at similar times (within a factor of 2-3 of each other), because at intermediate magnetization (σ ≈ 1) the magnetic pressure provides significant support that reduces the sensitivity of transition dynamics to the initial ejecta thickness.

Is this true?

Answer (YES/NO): YES